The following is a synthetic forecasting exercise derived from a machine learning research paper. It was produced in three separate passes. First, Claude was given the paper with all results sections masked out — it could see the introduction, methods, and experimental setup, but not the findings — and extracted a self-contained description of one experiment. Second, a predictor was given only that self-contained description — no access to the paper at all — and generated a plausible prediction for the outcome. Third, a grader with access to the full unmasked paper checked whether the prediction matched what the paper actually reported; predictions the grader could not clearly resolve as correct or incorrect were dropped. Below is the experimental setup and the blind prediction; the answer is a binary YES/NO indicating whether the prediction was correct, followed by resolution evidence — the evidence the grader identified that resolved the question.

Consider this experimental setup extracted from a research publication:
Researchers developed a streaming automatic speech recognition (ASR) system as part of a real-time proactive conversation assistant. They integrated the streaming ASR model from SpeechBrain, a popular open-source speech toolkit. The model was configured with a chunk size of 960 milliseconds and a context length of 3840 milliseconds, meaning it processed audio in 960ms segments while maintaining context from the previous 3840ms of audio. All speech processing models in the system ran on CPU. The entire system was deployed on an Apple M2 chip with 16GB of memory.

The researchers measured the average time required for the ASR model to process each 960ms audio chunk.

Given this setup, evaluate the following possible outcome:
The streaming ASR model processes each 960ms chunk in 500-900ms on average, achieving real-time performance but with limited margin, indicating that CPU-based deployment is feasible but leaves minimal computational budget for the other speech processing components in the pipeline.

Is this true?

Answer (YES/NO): NO